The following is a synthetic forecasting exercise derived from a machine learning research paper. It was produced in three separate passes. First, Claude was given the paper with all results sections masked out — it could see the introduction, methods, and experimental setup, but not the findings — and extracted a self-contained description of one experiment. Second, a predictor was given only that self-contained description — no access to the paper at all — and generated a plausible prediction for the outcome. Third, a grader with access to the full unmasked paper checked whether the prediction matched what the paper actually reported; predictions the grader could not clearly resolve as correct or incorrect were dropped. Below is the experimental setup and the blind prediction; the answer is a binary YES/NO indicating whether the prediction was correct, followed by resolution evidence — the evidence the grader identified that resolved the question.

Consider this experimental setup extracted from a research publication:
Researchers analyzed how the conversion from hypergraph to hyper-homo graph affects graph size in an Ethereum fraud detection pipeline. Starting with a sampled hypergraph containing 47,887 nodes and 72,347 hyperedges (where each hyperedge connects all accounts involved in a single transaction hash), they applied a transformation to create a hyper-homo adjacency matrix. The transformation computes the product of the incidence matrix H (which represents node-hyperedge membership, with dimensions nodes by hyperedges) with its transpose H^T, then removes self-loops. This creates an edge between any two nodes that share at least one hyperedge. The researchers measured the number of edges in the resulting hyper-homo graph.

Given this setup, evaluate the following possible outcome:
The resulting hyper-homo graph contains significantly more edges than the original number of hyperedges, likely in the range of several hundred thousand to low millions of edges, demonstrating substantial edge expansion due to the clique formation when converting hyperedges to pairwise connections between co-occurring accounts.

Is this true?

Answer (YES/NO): YES